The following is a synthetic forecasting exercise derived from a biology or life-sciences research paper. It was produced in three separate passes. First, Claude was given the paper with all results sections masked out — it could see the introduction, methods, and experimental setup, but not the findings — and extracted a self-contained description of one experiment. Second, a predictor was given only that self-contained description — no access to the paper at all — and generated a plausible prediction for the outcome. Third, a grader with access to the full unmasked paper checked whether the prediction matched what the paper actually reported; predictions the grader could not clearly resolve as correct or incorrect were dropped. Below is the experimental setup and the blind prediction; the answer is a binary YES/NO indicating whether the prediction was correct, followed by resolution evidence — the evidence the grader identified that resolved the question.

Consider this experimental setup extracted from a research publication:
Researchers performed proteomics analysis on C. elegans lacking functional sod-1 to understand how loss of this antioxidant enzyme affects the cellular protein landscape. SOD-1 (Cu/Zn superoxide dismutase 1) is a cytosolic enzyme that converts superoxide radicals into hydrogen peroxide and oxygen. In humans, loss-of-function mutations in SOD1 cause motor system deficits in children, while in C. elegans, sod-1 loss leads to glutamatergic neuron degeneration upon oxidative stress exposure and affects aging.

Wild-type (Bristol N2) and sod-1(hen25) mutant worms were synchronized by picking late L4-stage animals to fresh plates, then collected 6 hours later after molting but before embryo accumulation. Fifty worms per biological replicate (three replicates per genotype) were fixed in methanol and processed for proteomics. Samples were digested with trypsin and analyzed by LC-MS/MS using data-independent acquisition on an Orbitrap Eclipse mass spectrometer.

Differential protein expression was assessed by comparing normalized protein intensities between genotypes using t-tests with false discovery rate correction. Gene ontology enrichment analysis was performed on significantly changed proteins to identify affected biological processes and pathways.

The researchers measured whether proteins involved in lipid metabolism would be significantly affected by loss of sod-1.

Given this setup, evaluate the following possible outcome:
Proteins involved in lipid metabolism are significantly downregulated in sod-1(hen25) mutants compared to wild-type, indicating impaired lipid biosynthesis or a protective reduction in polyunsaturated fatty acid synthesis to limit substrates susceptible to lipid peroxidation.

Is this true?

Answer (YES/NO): NO